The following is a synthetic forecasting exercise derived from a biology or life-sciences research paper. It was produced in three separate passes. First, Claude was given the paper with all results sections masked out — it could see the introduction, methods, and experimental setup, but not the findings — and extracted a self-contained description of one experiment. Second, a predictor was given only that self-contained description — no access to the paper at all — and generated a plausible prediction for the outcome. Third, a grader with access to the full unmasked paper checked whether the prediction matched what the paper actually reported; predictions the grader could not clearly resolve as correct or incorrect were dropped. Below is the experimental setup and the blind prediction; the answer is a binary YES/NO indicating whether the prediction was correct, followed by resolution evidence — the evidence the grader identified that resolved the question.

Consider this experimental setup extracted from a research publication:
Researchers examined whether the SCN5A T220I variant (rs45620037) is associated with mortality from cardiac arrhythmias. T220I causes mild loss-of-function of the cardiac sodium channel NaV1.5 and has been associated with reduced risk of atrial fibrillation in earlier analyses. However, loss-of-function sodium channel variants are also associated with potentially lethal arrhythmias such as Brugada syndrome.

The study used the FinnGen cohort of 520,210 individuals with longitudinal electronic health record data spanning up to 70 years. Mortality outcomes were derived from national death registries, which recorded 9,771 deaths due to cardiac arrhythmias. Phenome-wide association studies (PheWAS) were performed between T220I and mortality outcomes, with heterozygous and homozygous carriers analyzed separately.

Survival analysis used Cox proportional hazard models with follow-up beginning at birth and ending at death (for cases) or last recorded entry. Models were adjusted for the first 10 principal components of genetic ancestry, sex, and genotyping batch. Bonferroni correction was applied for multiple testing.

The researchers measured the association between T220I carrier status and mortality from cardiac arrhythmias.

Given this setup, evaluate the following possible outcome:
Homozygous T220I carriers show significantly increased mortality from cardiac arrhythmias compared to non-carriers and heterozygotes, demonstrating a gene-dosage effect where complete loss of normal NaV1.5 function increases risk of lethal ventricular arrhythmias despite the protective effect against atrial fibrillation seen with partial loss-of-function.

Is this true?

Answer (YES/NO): NO